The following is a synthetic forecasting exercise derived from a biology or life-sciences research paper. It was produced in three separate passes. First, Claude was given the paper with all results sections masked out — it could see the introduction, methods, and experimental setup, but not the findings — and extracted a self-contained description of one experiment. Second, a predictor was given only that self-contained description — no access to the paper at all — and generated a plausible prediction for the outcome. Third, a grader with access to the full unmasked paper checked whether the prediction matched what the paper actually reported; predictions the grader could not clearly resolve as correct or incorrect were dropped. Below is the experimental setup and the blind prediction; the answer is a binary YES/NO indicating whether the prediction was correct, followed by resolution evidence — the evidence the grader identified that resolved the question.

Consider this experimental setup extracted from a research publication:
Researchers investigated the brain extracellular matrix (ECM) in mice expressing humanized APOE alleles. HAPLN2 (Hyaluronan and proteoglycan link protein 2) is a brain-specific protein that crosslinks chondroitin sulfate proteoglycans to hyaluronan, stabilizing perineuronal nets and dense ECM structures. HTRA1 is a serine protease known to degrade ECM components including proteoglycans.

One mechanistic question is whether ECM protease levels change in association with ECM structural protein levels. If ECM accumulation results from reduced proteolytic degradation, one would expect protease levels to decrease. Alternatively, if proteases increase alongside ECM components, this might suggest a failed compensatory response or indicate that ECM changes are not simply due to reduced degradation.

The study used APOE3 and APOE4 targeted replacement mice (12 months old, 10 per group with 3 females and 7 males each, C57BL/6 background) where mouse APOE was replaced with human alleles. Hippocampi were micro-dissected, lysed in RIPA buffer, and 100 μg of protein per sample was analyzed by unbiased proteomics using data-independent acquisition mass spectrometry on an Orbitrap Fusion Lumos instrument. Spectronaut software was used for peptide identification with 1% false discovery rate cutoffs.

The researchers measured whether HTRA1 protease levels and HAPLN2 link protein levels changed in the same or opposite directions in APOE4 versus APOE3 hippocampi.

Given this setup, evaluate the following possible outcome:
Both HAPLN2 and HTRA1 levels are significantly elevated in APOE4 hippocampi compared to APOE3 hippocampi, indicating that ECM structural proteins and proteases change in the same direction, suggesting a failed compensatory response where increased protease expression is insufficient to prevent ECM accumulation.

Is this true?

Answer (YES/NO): YES